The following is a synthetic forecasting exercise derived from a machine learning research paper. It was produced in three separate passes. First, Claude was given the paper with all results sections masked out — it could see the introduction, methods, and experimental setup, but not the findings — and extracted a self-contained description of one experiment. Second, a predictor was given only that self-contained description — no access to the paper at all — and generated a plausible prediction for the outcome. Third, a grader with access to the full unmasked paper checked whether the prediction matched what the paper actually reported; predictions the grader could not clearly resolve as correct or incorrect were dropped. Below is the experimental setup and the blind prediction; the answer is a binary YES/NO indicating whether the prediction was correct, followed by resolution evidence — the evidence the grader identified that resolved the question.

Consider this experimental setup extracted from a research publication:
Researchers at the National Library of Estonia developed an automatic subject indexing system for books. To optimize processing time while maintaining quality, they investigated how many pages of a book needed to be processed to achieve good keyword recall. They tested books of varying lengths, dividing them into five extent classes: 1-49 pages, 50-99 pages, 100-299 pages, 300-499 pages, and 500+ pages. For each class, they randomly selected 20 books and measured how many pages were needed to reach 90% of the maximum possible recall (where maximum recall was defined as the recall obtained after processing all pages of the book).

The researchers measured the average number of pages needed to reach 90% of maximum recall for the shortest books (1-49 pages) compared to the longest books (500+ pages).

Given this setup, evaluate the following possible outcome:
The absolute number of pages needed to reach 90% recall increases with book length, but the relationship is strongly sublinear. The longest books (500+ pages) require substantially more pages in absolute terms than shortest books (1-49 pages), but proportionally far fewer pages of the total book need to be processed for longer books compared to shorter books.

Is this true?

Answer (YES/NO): NO